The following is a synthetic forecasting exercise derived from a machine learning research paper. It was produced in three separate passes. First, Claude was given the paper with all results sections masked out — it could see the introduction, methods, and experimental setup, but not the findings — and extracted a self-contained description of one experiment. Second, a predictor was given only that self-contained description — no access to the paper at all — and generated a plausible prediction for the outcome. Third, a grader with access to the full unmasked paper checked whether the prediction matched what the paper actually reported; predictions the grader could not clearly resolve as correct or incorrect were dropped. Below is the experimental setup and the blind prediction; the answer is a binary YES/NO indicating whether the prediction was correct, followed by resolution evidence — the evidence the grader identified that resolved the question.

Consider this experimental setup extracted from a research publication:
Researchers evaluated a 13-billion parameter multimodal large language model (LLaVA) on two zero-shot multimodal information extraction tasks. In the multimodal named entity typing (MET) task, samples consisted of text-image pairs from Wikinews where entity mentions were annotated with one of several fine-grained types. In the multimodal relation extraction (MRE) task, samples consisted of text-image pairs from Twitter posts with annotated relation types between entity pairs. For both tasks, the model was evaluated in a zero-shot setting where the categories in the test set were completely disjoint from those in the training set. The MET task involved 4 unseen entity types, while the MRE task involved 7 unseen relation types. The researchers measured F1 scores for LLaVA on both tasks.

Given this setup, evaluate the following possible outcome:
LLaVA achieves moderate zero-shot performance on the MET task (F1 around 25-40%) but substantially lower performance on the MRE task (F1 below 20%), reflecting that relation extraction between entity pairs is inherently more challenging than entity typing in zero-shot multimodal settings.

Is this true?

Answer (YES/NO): YES